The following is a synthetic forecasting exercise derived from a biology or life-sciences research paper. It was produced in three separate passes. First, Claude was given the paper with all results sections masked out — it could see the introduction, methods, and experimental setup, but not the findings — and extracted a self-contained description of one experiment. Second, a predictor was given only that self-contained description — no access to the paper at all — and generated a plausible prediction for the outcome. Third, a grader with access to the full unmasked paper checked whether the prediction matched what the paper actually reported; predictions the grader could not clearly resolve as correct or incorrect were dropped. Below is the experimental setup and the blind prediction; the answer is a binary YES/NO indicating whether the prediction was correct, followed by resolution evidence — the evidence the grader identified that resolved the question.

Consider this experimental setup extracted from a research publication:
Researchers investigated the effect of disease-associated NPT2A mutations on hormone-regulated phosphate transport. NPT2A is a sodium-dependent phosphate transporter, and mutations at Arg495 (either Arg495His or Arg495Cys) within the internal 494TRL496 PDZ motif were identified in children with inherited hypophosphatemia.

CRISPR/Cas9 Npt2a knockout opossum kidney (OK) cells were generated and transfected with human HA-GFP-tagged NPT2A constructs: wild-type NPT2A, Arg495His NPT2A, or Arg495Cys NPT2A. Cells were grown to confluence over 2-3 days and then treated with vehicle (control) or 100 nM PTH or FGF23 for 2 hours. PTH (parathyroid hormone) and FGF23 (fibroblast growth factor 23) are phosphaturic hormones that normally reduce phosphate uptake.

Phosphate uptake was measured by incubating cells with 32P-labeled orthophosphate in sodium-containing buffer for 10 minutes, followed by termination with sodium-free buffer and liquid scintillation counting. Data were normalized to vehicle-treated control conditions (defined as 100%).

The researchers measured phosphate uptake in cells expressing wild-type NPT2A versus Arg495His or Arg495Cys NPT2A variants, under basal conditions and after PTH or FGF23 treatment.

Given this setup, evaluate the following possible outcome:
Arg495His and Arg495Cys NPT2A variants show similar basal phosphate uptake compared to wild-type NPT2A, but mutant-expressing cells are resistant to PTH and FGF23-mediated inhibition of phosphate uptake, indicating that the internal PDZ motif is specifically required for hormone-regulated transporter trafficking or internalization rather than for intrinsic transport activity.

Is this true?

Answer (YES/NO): YES